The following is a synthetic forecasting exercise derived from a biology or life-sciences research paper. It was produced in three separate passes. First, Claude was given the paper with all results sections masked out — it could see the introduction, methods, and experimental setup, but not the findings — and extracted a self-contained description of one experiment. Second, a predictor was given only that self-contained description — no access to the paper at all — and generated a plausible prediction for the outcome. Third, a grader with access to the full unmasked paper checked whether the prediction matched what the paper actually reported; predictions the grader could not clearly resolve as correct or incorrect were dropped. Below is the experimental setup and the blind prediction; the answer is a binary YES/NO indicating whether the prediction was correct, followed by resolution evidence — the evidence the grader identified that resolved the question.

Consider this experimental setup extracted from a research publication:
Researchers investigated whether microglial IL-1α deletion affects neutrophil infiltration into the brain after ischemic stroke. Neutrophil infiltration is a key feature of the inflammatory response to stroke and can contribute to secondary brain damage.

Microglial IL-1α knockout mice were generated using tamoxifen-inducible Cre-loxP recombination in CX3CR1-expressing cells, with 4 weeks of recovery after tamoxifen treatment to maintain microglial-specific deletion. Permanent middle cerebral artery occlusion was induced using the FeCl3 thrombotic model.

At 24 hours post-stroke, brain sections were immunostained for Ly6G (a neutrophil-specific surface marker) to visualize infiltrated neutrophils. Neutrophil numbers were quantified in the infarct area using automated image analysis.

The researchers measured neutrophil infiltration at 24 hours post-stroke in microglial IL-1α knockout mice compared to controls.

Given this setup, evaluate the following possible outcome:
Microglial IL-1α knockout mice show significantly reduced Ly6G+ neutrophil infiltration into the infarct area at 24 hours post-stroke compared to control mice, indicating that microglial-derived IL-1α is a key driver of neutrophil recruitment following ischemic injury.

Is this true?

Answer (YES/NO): NO